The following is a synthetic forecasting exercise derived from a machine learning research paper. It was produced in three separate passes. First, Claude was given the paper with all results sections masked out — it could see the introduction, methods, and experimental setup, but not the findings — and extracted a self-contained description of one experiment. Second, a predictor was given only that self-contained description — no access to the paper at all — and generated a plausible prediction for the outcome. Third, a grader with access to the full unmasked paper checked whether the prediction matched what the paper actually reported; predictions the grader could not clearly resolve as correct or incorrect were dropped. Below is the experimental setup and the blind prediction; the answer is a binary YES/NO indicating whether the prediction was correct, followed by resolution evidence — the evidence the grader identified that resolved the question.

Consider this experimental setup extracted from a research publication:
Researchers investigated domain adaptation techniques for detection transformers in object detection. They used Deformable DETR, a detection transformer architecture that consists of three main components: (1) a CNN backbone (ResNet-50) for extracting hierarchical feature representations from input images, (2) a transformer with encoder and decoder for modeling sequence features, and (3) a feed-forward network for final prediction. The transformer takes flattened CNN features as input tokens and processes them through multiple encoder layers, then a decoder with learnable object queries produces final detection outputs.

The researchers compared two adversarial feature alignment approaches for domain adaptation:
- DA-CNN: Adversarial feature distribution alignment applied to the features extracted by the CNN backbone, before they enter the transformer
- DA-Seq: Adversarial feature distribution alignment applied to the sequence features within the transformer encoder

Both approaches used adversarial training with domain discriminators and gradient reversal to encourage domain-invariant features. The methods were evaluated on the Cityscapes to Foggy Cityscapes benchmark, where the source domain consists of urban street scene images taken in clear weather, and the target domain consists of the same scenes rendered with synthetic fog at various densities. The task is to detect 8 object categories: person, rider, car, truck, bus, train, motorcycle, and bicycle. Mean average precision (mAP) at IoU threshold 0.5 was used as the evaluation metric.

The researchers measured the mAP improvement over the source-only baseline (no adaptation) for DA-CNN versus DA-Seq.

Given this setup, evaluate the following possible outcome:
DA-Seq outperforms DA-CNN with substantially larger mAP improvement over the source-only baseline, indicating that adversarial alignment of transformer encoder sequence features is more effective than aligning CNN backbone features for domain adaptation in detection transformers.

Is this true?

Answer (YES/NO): YES